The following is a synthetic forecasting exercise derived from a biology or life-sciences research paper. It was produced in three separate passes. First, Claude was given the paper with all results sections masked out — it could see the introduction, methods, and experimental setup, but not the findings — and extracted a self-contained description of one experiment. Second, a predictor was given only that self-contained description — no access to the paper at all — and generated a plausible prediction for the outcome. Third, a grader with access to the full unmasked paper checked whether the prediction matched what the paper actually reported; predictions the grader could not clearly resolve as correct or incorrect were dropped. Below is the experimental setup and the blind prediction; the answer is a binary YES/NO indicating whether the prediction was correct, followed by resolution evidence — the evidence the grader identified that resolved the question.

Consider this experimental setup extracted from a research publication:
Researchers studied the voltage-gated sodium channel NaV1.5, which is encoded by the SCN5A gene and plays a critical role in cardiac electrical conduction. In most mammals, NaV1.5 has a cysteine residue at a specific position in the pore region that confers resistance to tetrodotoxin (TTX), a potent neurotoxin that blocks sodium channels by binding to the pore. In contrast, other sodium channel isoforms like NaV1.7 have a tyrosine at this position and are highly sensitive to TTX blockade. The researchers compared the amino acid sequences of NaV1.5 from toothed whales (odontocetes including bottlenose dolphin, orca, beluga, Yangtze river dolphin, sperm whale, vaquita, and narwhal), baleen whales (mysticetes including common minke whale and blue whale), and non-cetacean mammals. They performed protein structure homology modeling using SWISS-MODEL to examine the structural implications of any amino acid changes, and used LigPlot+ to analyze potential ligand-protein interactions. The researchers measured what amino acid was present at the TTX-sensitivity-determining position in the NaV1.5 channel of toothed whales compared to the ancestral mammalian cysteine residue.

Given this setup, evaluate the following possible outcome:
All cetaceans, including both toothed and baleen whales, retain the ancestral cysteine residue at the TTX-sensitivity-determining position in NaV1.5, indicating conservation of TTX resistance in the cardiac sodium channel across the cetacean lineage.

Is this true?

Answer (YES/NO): NO